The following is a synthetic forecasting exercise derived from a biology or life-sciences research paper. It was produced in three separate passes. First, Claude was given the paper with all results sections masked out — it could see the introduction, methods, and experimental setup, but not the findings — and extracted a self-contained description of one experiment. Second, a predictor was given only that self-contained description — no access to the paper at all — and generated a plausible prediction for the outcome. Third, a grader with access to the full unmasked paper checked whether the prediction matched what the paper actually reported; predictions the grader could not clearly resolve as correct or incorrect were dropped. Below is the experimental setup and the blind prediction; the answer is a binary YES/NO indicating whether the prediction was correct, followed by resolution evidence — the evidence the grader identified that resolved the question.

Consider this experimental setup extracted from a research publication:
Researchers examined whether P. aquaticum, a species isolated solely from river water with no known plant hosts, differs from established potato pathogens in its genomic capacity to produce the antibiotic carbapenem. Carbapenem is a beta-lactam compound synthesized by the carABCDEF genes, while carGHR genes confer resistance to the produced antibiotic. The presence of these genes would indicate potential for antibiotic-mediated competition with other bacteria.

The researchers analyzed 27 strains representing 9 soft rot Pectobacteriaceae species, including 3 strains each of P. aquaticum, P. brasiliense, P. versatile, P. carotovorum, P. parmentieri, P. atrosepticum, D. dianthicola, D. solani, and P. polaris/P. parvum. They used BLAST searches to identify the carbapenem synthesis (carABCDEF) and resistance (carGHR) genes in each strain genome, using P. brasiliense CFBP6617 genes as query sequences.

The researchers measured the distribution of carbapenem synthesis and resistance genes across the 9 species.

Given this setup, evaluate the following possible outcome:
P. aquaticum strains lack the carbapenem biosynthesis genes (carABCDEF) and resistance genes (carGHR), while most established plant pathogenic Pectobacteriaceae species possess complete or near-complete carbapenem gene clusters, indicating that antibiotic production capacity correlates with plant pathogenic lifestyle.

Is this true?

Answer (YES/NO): NO